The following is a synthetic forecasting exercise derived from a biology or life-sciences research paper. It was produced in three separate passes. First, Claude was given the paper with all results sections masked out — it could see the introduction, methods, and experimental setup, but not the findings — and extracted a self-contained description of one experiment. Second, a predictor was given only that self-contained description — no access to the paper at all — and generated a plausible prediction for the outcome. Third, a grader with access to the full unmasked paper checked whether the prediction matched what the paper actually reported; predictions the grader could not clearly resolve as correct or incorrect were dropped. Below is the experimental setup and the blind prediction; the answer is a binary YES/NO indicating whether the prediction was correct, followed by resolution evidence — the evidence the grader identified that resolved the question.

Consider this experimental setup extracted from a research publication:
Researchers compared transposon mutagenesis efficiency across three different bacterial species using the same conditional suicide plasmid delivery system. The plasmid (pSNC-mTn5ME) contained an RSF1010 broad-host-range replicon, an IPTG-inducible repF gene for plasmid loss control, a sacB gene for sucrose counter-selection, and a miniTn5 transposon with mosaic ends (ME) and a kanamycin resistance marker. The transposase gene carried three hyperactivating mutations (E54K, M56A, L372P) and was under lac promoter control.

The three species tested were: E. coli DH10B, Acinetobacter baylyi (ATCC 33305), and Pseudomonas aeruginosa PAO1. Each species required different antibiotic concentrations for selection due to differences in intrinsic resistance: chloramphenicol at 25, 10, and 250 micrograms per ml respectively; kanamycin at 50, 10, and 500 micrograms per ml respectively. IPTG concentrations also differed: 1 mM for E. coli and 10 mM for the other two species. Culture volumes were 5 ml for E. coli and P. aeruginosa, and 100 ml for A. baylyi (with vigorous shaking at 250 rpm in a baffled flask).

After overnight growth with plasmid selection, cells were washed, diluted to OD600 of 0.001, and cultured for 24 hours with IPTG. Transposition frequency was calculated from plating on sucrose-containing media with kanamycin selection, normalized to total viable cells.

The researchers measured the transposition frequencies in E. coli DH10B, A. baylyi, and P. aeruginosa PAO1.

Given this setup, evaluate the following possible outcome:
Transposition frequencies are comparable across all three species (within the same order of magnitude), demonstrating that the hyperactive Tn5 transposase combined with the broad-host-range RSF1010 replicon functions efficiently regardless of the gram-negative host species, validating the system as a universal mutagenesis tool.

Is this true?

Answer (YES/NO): NO